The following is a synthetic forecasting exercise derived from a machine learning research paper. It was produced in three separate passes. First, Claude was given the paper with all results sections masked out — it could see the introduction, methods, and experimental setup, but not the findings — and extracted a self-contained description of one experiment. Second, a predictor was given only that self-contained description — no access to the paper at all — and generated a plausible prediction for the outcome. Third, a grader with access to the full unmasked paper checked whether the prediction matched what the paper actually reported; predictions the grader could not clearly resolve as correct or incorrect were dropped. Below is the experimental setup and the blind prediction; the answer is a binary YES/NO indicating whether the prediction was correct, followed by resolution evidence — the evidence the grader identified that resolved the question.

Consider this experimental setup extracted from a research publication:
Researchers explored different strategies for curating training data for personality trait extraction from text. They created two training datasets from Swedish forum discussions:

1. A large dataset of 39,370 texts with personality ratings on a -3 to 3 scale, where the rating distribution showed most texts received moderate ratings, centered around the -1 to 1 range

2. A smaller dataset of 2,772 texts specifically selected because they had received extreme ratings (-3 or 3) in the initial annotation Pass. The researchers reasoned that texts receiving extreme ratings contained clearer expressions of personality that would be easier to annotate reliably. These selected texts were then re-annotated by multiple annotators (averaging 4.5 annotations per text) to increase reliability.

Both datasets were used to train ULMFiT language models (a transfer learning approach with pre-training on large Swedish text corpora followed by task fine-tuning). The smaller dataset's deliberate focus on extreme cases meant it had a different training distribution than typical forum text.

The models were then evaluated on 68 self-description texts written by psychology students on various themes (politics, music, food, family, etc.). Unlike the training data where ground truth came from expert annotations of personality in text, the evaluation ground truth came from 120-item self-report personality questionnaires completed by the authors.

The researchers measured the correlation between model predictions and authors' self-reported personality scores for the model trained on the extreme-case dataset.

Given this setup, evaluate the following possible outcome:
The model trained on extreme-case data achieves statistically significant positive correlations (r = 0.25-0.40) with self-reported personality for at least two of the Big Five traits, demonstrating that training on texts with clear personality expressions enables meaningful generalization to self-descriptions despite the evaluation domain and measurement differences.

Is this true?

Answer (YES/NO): NO